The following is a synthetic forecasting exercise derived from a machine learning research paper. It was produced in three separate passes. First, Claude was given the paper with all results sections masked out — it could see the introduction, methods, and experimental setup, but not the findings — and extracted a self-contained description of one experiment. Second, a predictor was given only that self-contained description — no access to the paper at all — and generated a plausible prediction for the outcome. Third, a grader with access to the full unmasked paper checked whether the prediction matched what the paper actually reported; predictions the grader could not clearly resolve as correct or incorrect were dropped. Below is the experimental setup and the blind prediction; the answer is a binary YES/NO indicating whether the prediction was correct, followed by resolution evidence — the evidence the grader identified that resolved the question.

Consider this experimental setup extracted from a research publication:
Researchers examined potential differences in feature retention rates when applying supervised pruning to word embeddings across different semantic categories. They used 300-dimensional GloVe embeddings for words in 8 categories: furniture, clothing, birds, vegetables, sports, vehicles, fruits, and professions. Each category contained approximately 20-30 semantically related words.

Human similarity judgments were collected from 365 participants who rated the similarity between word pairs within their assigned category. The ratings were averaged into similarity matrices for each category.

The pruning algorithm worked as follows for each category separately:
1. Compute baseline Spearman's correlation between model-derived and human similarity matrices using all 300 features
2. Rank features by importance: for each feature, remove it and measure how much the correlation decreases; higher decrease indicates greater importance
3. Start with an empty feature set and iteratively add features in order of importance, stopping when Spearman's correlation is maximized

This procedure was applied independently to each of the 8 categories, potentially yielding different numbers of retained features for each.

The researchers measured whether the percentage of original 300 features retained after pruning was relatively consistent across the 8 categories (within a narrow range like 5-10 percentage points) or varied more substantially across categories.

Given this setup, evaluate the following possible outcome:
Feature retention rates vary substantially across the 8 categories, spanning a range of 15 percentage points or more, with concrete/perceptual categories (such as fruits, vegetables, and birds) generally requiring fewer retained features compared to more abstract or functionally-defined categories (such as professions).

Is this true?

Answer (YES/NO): NO